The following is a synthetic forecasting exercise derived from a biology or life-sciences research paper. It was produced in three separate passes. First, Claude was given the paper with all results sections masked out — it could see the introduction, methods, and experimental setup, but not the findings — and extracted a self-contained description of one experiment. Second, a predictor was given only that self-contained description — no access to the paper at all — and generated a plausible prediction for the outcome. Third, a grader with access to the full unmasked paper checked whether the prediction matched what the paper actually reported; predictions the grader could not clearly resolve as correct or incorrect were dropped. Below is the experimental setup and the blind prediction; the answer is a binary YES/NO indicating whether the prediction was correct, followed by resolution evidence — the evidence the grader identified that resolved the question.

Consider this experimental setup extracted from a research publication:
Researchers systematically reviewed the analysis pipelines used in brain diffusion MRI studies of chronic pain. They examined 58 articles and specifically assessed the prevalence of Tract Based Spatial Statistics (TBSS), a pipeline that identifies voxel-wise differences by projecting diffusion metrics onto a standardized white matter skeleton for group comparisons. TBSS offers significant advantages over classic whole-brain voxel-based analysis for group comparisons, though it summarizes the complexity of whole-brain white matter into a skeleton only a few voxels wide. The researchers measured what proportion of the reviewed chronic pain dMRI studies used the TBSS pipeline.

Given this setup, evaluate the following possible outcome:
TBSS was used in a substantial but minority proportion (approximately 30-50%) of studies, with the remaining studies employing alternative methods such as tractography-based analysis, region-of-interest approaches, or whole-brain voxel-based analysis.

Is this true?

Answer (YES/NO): YES